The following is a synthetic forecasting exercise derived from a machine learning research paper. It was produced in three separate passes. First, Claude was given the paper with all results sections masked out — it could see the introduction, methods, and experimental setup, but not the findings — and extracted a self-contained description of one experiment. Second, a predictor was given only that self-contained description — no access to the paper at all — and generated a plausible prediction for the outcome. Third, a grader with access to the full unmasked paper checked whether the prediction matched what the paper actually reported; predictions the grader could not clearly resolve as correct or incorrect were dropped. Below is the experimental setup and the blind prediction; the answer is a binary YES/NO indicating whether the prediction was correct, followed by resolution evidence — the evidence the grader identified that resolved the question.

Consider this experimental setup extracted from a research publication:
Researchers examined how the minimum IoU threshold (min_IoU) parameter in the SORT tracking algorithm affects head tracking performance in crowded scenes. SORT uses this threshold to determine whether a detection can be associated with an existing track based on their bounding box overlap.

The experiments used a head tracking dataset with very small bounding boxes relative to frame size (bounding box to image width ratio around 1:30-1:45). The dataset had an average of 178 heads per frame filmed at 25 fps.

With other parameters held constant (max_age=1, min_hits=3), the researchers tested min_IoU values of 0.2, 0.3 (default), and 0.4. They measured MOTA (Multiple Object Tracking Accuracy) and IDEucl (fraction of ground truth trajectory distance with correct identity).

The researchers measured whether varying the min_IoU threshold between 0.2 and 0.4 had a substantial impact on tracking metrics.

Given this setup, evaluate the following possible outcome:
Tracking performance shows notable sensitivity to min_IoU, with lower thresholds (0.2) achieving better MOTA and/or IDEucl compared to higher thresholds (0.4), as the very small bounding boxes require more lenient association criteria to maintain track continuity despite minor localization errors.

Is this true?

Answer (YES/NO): NO